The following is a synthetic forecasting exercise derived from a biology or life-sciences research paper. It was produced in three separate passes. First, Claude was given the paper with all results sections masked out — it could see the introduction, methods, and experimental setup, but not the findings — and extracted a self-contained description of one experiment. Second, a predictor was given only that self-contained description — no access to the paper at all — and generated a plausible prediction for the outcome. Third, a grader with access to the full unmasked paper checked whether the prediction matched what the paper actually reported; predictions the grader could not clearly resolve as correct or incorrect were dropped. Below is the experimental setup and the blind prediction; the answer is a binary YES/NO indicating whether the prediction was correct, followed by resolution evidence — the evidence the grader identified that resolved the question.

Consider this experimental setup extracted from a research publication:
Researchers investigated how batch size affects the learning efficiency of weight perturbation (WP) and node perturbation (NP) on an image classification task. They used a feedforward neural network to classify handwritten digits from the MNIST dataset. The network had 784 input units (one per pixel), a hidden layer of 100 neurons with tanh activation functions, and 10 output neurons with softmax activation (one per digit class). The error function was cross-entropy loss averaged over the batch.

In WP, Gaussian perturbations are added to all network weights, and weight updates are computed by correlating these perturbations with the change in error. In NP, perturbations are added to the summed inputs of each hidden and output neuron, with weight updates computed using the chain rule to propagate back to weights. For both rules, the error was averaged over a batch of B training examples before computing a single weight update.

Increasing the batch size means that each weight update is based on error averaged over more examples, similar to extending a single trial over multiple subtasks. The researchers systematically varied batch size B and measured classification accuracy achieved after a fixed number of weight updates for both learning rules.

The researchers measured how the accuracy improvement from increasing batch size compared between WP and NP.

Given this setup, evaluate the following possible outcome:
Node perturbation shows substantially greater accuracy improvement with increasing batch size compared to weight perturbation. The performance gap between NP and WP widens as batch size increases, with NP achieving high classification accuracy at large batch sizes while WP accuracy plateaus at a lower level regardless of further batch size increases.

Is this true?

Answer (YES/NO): NO